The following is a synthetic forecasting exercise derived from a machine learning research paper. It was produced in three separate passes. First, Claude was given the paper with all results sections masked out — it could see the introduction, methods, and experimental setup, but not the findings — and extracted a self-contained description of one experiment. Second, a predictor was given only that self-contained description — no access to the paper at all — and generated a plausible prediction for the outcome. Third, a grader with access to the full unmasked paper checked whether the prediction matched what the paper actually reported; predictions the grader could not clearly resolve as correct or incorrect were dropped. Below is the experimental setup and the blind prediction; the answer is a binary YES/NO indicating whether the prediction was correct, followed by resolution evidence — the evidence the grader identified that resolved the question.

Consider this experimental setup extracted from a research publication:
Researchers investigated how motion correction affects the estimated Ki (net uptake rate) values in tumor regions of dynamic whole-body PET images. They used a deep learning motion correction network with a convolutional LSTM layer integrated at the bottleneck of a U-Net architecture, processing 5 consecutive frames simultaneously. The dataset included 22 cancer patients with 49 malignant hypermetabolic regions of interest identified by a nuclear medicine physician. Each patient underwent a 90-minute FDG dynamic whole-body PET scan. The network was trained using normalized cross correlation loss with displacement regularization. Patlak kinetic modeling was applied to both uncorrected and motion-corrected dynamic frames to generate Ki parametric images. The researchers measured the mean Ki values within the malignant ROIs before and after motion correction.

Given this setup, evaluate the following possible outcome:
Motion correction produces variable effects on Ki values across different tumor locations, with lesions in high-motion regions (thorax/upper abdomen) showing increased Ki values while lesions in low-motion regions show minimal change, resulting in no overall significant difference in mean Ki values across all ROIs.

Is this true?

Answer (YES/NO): NO